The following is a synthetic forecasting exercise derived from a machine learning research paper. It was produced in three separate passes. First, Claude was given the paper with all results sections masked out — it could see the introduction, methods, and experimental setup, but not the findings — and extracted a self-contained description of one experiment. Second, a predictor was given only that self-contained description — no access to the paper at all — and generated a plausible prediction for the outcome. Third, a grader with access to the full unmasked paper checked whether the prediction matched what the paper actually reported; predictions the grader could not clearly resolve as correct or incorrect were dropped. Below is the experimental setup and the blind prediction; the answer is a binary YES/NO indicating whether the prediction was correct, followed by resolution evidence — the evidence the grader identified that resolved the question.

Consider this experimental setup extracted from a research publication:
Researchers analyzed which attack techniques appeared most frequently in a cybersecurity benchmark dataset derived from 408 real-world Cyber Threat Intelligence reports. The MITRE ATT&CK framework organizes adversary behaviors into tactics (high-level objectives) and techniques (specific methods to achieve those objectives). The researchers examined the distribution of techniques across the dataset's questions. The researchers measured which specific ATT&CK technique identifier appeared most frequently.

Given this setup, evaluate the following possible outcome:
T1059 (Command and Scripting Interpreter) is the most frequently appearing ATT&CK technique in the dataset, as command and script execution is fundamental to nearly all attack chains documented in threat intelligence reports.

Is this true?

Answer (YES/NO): NO